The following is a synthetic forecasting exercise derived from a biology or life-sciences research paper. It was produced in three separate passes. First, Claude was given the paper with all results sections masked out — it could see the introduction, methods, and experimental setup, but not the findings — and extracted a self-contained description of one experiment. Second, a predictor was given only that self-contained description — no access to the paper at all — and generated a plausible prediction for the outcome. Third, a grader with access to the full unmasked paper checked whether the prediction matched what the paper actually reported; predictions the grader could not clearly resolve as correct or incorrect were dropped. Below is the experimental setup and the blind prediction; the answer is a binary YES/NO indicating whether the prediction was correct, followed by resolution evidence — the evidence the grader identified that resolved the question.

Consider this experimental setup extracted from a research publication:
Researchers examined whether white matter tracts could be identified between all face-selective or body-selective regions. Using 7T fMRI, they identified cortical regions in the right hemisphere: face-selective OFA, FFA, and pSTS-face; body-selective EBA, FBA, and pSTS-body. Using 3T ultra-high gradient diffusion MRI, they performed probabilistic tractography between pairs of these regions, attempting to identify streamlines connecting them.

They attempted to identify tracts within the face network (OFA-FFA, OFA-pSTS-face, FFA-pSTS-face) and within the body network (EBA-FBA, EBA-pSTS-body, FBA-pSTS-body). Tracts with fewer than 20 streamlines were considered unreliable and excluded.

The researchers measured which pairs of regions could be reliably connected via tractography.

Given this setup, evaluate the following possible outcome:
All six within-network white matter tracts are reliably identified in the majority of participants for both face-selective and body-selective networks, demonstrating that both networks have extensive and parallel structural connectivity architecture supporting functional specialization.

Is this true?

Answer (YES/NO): NO